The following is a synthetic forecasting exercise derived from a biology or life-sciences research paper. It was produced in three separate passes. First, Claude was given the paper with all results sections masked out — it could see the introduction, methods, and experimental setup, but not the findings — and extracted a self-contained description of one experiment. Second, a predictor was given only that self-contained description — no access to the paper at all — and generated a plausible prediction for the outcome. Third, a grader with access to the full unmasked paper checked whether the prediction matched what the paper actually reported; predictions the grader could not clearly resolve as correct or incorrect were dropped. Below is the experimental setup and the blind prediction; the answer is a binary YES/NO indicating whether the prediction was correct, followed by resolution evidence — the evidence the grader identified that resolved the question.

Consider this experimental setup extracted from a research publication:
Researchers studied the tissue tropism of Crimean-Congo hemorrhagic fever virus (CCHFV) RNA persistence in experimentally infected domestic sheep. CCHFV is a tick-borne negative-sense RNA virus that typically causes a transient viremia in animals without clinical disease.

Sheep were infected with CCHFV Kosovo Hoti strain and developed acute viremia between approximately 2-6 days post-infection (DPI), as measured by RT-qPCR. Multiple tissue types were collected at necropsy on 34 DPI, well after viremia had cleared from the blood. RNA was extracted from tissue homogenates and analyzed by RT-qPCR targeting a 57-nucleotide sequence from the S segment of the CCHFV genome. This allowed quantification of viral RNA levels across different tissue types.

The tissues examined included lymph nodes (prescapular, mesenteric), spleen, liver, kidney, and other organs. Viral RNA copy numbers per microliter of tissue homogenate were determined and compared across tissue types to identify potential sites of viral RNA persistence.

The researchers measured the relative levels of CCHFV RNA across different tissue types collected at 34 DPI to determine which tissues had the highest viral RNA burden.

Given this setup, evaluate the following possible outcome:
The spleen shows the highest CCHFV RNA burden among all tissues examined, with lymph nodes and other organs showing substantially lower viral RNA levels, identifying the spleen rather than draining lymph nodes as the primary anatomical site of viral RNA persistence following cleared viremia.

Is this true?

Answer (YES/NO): NO